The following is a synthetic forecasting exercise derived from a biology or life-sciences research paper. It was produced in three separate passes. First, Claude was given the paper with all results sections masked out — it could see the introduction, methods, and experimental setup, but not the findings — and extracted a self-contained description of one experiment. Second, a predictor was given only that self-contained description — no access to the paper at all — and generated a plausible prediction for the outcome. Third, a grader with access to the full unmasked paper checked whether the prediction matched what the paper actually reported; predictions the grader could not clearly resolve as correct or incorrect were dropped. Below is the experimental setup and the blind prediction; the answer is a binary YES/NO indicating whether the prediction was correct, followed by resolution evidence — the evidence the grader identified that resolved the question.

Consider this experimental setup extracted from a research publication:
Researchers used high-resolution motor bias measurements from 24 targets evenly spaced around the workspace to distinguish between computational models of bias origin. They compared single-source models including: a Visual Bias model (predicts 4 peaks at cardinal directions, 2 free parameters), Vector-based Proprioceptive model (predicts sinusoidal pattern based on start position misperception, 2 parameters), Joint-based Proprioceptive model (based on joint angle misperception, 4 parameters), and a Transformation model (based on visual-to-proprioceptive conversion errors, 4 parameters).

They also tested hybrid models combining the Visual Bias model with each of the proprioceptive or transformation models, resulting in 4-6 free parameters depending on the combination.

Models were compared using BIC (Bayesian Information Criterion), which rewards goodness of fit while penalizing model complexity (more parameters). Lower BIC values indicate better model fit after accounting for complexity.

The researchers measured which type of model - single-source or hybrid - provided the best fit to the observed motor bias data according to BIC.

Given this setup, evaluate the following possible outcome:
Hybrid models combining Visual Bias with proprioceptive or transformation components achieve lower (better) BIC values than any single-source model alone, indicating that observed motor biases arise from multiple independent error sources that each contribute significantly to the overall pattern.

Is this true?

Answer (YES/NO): YES